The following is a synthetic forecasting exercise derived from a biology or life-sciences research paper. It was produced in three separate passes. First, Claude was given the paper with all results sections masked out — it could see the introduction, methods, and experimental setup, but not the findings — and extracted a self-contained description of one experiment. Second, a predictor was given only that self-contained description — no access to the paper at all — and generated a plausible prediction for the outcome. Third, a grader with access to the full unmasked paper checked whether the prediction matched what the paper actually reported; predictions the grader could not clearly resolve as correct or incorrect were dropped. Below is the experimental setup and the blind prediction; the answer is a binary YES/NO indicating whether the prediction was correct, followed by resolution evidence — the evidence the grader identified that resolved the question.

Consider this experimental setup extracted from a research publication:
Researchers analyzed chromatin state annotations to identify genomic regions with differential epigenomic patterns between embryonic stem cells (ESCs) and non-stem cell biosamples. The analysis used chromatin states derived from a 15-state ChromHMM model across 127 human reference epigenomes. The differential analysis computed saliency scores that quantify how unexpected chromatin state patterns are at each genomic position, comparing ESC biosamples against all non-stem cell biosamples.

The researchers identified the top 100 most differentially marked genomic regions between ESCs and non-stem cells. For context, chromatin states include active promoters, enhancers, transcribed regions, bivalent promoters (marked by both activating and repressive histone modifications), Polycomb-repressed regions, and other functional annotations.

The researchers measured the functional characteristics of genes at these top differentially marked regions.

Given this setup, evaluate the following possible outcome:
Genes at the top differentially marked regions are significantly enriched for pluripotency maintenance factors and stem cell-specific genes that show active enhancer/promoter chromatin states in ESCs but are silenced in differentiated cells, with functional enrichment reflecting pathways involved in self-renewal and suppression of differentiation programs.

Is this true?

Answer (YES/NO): NO